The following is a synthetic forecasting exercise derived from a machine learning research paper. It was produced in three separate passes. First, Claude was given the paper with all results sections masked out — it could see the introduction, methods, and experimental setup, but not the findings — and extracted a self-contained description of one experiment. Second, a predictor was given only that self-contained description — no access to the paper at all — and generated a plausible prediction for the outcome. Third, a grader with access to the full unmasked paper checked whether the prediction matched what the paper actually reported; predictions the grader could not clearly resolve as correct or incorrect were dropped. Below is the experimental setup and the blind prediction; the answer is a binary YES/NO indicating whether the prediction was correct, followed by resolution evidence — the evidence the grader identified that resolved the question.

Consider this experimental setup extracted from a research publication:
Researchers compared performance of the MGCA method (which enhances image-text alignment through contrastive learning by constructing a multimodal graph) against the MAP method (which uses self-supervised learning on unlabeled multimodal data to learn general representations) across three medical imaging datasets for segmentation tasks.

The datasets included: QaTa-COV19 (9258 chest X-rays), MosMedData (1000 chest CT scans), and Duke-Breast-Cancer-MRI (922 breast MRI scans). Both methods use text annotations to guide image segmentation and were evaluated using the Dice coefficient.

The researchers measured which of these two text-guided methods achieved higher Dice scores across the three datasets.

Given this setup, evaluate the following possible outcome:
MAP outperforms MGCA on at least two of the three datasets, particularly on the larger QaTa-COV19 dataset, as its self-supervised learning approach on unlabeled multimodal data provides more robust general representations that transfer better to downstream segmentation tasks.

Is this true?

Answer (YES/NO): NO